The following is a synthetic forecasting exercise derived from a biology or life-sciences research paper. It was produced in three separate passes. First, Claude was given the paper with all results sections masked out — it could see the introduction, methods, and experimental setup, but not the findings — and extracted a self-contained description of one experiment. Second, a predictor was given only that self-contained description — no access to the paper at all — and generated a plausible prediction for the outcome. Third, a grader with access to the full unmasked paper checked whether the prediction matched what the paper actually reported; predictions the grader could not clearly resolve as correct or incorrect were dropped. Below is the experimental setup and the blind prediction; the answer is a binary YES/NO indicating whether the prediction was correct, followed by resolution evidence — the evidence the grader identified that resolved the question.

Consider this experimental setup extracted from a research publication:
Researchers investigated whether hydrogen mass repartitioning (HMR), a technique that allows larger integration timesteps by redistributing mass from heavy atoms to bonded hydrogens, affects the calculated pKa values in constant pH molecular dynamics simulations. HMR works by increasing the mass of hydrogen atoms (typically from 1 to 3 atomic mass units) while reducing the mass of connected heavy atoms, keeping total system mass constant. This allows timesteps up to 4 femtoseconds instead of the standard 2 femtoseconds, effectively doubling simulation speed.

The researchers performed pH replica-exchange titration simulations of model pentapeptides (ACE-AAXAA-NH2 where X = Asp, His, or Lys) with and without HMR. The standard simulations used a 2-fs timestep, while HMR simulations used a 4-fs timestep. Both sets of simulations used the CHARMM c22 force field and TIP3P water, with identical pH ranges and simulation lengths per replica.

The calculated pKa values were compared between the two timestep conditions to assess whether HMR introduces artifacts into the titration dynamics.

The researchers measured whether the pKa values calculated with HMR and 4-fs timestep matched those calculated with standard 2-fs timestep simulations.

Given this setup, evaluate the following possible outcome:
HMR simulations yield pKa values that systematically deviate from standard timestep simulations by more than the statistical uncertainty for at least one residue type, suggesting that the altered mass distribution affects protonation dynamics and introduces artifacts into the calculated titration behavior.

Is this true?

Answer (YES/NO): YES